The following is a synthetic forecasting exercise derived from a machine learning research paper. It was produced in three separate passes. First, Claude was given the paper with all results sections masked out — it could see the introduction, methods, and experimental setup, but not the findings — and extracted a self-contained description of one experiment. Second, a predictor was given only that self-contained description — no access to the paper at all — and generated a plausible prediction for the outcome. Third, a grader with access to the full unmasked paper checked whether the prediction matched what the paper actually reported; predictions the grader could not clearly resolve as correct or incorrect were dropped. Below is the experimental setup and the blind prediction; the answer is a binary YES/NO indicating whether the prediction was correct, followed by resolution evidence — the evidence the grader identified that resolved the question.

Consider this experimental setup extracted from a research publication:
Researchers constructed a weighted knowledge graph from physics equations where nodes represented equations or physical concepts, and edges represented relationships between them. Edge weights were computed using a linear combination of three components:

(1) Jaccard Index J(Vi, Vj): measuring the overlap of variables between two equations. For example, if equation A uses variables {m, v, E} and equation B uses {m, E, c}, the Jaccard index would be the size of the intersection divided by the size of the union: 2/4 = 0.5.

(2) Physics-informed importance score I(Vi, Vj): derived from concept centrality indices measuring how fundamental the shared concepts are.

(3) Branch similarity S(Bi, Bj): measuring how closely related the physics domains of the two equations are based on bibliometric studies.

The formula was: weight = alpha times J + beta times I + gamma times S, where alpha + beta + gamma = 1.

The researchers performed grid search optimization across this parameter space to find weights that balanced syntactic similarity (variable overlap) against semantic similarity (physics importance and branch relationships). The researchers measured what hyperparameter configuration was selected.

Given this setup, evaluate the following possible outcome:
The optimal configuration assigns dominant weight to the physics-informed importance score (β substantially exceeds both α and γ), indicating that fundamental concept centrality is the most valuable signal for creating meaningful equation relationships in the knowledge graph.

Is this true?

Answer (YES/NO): NO